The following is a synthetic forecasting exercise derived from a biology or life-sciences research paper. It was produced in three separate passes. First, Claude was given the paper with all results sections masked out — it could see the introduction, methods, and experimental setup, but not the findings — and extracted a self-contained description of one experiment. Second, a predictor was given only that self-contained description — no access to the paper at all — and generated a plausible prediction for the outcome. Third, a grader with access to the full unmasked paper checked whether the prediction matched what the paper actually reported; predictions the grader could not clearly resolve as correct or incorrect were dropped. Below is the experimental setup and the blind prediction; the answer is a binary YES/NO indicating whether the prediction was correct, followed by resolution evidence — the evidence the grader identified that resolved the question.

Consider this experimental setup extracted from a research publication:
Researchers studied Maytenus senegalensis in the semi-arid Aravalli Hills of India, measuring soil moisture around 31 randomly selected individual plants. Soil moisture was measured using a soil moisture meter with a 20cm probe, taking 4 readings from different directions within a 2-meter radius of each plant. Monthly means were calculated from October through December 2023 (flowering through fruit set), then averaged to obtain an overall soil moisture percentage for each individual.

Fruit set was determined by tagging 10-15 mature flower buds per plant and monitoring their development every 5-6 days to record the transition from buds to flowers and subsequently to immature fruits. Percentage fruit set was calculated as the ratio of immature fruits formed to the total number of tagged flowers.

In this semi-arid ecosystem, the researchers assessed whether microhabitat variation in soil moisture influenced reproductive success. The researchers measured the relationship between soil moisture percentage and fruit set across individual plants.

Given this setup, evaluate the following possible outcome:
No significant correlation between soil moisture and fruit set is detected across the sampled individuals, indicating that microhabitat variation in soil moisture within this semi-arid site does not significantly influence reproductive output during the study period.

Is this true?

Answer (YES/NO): NO